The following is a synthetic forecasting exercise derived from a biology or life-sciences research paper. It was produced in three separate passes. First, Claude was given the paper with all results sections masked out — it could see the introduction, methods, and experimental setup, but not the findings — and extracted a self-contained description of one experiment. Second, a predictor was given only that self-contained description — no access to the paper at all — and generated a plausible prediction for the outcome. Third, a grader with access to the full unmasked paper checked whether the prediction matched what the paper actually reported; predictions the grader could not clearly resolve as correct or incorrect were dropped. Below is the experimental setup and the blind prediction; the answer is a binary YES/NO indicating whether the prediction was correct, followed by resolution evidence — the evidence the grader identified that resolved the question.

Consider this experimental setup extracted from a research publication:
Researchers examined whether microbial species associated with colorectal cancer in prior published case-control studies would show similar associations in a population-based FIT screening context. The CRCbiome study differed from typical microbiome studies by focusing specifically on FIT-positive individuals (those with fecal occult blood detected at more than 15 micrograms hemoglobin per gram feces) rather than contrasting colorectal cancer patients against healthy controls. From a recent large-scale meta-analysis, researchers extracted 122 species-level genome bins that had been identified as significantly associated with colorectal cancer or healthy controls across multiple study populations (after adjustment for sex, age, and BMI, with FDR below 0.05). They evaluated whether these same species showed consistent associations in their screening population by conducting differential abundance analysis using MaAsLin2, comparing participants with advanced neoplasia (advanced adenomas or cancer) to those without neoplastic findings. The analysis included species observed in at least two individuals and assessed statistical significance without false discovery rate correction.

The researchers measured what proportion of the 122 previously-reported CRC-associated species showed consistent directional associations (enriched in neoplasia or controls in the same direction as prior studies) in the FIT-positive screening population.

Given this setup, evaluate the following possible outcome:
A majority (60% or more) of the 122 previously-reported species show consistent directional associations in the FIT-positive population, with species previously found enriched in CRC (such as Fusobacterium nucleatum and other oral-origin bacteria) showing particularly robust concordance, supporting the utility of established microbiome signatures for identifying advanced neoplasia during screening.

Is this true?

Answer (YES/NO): NO